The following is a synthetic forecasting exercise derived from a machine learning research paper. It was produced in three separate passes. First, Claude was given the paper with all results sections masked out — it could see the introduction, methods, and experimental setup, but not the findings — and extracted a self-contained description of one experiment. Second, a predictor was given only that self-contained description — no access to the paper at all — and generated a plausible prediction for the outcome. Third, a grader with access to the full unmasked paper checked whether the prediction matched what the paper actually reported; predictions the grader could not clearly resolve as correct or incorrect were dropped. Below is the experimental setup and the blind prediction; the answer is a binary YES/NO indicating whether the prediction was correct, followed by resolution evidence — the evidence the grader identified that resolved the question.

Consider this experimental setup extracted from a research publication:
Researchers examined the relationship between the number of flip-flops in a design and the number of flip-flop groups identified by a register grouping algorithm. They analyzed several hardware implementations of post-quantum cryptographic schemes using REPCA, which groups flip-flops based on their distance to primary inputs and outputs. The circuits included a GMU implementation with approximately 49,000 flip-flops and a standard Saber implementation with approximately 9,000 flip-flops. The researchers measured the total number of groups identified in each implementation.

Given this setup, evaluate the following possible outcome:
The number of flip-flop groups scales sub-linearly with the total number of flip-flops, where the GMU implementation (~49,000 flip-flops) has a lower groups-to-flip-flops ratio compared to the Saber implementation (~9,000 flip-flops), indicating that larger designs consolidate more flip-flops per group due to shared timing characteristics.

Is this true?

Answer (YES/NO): NO